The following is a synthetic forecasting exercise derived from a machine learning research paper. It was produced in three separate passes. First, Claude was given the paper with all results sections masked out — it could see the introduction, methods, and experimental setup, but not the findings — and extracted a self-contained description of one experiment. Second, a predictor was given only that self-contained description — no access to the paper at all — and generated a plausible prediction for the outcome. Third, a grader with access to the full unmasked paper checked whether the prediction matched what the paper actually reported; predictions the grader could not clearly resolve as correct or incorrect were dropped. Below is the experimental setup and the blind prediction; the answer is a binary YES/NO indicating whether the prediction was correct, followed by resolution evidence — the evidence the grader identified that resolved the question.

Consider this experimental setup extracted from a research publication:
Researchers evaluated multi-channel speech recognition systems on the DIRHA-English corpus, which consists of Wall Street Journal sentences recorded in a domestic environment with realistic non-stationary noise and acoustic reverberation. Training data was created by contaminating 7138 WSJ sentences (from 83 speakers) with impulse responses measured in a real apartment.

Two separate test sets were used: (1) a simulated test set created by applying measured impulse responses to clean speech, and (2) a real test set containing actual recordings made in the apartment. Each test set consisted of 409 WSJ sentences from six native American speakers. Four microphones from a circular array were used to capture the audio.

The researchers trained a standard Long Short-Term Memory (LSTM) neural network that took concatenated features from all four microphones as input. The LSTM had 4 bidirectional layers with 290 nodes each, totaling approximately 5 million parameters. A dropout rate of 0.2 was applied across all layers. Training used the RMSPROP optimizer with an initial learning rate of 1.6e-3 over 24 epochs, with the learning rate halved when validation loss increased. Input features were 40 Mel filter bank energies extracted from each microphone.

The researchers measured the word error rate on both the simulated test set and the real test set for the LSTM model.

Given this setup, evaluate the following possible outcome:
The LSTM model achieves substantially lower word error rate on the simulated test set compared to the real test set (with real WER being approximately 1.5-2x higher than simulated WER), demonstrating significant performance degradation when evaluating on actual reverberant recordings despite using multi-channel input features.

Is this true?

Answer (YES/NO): NO